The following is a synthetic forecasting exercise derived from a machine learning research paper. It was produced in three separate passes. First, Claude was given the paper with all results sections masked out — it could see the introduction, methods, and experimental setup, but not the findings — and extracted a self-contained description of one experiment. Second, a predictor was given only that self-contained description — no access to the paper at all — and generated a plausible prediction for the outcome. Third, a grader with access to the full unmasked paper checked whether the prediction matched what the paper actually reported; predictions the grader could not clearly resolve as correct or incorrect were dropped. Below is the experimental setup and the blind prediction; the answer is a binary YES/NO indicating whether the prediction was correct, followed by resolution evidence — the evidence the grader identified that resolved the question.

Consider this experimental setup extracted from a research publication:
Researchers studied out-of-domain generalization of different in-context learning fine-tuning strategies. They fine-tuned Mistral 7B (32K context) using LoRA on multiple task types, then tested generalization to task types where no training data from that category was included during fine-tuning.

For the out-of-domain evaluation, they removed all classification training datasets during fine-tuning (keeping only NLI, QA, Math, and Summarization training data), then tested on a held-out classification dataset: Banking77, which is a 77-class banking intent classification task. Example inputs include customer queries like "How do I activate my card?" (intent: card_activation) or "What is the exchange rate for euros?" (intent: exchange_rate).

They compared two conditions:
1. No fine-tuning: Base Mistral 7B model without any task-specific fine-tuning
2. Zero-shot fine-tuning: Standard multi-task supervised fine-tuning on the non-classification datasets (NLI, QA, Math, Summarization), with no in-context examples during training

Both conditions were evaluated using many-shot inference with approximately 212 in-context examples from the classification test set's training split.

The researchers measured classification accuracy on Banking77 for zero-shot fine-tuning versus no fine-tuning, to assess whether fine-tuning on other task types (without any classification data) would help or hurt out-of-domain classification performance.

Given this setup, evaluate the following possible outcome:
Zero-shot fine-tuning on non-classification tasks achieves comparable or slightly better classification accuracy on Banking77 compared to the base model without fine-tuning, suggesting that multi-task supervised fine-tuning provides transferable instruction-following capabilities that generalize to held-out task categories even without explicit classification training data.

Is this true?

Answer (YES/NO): NO